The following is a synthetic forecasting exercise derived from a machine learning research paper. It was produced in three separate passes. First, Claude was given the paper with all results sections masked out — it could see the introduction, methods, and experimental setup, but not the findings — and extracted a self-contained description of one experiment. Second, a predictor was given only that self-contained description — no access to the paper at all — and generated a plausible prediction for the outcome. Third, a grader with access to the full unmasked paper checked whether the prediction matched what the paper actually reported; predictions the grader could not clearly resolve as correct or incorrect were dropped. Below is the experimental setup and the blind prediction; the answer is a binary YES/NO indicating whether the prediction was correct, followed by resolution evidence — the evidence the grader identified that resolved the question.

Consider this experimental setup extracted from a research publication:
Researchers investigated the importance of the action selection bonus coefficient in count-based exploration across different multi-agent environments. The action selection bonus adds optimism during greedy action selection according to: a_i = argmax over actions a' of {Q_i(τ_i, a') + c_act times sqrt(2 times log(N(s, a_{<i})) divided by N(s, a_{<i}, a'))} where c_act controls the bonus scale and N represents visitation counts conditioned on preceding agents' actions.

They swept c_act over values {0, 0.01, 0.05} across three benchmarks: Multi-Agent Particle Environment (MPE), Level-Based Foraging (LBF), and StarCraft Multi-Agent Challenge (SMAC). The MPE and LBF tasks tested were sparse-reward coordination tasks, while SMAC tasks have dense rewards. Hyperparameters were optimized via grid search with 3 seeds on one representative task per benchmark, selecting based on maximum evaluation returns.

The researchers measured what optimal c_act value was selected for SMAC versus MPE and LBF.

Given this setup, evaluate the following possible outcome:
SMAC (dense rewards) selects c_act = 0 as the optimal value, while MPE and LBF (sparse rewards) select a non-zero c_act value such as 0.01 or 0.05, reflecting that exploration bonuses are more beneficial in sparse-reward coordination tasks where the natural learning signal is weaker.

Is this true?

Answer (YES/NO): YES